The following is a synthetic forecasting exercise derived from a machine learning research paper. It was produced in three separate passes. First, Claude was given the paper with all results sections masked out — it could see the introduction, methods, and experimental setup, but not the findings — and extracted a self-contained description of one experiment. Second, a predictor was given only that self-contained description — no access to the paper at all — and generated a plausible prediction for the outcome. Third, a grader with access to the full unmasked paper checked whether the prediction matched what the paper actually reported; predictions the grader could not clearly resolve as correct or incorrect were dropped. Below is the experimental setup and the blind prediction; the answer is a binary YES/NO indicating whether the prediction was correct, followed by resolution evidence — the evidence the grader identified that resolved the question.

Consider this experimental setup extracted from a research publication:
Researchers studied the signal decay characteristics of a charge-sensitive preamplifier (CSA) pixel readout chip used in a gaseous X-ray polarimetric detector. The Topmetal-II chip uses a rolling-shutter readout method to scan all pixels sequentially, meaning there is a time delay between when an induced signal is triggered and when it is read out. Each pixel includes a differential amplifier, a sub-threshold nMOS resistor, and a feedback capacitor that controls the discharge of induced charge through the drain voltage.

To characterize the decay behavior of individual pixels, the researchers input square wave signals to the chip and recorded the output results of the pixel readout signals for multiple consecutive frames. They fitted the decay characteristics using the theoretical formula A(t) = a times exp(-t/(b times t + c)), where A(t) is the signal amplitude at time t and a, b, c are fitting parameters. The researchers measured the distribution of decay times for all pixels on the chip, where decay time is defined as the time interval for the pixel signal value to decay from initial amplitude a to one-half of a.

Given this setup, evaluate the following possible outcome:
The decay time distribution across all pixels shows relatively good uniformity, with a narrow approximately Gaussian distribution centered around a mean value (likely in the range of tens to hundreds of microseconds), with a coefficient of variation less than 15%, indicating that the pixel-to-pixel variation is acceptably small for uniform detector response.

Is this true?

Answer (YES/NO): NO